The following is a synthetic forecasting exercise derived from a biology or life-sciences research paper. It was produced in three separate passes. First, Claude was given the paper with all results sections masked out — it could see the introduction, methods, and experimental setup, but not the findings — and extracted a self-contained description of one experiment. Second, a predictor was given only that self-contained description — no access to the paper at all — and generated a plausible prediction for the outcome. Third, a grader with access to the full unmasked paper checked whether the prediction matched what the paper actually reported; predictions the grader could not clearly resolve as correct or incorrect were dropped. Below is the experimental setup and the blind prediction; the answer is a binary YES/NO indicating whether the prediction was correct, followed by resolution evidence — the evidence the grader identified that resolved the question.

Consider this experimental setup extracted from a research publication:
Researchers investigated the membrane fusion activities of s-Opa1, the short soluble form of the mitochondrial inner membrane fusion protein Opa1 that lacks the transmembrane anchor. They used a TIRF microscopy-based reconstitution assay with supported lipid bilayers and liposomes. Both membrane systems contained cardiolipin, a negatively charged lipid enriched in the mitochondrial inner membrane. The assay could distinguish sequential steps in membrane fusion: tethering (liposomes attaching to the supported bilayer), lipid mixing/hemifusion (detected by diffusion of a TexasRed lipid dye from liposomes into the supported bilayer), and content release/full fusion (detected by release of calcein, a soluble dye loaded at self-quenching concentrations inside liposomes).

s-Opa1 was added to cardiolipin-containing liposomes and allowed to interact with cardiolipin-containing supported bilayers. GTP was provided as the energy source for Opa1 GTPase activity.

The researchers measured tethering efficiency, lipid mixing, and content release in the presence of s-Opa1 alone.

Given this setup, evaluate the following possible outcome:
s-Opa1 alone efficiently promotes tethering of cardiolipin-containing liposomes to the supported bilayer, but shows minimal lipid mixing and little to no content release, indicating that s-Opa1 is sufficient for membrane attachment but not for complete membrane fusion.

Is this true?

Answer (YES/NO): YES